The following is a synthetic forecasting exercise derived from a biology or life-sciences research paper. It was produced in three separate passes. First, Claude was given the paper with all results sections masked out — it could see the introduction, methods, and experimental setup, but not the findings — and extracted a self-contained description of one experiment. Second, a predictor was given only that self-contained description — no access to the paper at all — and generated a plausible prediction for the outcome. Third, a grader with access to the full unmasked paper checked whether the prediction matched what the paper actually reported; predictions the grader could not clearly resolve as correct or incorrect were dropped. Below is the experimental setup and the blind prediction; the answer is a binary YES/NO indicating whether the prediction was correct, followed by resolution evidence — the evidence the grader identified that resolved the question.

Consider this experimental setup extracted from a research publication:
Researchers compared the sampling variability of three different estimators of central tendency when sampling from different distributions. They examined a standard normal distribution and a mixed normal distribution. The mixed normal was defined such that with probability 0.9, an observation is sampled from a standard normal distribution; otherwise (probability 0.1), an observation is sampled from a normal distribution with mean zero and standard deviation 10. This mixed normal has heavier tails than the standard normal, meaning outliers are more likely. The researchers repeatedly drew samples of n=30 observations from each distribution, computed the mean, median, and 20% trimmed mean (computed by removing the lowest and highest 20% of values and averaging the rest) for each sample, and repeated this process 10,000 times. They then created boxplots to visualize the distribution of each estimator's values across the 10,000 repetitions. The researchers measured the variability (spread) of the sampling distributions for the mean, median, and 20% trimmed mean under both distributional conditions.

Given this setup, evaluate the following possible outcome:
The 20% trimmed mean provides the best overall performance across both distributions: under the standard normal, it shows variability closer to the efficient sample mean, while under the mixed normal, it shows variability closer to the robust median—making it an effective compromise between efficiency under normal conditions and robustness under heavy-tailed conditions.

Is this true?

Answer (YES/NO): NO